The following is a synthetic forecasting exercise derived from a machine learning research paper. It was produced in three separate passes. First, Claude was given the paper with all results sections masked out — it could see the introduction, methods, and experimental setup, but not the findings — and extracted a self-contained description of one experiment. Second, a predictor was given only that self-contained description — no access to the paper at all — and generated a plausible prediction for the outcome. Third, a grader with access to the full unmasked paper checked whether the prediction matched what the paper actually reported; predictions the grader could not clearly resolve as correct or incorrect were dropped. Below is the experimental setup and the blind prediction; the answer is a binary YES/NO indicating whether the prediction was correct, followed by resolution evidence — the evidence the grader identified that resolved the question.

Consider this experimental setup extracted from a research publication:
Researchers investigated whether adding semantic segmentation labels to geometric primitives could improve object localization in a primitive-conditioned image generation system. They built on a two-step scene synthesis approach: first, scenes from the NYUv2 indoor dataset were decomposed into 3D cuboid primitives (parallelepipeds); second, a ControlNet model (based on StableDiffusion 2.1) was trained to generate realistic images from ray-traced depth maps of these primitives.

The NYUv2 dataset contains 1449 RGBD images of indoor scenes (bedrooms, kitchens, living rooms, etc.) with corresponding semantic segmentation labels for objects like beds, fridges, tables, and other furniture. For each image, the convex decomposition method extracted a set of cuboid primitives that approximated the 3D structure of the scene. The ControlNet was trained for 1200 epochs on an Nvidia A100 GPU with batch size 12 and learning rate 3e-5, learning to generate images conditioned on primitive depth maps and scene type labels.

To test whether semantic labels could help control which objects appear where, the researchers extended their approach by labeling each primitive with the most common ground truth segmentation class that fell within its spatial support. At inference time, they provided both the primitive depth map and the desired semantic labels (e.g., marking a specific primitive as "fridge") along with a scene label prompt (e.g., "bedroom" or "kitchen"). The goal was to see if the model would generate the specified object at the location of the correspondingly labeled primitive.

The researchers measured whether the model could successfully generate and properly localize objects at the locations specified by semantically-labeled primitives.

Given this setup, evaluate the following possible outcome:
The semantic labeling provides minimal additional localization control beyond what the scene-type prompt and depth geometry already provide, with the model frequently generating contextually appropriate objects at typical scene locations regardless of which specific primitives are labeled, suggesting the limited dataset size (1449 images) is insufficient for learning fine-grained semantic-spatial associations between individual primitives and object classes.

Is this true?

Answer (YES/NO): NO